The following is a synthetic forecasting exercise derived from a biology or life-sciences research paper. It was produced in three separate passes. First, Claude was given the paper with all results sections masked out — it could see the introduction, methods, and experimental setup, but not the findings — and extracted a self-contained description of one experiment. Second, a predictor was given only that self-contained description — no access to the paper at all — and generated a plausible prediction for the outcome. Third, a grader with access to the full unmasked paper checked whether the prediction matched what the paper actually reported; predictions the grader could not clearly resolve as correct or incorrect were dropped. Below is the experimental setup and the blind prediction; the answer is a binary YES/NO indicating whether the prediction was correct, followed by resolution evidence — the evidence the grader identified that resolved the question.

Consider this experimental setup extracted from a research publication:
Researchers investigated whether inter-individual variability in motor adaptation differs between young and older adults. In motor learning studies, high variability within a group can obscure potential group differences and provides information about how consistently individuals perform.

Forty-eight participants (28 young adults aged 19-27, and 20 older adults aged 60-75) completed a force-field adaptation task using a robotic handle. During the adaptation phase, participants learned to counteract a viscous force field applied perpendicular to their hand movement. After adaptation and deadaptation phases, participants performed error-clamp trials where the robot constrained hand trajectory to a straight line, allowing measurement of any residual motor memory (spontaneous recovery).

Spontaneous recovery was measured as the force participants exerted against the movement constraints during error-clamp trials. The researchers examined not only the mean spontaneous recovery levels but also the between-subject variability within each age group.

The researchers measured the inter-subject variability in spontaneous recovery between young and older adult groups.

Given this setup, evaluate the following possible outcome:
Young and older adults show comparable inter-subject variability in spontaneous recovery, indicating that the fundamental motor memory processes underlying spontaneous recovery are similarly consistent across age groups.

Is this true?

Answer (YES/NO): NO